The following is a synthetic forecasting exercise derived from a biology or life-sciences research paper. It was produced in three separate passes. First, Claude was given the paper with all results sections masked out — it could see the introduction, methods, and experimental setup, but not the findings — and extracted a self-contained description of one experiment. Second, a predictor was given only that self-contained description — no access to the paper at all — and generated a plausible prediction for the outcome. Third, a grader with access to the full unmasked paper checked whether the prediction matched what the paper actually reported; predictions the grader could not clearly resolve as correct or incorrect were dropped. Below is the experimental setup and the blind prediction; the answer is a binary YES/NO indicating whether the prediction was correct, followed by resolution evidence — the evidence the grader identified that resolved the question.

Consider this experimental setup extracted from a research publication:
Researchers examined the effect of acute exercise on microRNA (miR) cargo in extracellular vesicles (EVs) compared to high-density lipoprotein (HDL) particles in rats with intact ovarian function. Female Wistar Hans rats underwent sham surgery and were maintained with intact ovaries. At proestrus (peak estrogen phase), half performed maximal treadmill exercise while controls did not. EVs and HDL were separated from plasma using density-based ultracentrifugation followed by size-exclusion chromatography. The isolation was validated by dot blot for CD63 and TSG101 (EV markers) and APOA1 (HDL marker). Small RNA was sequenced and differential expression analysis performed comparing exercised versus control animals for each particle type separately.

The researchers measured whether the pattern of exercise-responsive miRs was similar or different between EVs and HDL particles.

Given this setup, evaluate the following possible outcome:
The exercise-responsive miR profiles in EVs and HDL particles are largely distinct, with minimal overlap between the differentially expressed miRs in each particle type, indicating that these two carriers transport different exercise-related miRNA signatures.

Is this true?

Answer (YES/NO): YES